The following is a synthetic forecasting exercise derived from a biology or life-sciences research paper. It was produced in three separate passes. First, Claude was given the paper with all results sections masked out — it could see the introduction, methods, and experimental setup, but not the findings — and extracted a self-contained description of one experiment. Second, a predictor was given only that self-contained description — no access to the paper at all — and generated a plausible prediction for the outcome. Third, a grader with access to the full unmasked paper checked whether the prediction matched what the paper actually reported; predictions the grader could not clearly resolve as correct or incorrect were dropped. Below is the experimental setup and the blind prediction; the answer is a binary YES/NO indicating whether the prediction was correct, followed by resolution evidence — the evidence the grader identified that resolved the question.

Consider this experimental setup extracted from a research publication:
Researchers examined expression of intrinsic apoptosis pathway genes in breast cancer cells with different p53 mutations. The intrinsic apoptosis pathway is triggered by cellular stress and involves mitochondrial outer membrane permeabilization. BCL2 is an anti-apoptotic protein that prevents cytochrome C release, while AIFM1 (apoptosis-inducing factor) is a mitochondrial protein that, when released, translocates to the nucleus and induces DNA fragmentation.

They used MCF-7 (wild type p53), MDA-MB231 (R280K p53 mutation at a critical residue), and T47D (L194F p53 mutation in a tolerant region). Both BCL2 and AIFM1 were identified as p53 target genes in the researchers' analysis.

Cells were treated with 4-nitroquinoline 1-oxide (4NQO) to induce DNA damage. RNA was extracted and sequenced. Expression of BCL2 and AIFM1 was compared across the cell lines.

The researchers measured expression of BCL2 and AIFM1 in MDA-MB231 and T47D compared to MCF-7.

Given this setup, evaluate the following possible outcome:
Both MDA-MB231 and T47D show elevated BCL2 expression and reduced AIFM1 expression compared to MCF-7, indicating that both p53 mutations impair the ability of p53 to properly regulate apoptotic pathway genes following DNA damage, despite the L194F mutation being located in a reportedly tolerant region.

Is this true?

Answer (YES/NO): NO